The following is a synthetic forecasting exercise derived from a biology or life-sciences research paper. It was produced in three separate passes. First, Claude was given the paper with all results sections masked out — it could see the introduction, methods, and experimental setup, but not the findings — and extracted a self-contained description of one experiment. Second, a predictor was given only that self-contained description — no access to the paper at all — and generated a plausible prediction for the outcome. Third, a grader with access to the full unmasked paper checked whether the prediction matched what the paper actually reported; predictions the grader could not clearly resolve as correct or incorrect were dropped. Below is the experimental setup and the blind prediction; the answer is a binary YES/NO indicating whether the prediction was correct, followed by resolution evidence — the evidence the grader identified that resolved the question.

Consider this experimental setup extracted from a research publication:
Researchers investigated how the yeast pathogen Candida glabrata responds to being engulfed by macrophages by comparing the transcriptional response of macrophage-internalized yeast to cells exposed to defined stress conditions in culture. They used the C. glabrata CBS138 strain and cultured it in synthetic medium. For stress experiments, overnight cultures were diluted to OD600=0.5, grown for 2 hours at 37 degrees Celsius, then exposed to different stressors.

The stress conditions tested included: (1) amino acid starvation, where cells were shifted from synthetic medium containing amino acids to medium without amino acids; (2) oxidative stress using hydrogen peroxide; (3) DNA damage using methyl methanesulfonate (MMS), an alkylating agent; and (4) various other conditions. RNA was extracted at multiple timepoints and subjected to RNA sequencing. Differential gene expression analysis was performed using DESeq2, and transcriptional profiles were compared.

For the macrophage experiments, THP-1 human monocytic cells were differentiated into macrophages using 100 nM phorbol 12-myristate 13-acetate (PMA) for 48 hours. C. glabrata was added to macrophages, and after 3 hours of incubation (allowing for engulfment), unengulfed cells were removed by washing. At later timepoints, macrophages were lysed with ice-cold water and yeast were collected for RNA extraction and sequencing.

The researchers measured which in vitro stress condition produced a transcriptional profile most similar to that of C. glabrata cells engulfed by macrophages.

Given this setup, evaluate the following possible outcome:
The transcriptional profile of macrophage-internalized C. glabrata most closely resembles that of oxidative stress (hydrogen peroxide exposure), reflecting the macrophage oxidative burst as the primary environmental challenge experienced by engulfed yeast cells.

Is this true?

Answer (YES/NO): NO